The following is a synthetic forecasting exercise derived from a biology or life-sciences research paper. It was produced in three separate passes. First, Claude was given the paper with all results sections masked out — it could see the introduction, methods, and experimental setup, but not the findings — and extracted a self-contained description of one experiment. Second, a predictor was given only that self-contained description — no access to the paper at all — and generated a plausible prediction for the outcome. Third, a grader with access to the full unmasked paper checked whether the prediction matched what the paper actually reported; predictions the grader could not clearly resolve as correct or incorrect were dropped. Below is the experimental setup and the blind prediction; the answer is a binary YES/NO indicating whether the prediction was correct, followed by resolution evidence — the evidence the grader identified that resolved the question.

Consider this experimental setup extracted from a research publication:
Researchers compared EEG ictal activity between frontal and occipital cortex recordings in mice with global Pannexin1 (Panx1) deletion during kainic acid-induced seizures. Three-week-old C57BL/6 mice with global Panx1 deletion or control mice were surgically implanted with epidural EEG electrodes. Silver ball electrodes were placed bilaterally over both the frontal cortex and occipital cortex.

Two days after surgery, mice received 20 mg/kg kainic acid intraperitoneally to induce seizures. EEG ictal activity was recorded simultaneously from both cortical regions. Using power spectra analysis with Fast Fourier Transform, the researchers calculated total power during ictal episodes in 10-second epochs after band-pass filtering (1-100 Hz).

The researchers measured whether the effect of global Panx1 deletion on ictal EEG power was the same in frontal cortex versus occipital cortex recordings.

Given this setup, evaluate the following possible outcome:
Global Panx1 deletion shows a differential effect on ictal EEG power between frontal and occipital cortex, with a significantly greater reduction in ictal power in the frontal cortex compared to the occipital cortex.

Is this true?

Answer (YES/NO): NO